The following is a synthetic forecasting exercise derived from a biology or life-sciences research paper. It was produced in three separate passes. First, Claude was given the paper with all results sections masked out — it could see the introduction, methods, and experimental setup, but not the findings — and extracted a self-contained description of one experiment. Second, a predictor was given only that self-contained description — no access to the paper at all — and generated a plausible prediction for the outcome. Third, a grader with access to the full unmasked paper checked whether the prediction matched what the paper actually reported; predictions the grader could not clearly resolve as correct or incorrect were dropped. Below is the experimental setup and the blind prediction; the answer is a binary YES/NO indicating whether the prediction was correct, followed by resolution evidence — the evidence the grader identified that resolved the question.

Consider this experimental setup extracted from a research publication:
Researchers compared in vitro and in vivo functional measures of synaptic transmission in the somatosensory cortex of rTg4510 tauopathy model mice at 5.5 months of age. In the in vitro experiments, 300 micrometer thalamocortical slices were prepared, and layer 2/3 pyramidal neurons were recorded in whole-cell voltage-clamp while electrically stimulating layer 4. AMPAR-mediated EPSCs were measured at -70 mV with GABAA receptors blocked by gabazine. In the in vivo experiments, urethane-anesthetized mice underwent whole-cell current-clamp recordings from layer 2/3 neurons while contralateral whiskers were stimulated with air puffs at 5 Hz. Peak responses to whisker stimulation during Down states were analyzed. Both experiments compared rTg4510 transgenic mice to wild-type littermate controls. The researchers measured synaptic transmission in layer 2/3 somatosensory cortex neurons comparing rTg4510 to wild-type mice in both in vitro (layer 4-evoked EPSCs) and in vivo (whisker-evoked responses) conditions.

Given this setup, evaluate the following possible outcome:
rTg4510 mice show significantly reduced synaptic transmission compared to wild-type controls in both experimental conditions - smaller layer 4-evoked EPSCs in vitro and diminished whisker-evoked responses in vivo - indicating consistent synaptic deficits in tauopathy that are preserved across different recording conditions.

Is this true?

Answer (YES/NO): NO